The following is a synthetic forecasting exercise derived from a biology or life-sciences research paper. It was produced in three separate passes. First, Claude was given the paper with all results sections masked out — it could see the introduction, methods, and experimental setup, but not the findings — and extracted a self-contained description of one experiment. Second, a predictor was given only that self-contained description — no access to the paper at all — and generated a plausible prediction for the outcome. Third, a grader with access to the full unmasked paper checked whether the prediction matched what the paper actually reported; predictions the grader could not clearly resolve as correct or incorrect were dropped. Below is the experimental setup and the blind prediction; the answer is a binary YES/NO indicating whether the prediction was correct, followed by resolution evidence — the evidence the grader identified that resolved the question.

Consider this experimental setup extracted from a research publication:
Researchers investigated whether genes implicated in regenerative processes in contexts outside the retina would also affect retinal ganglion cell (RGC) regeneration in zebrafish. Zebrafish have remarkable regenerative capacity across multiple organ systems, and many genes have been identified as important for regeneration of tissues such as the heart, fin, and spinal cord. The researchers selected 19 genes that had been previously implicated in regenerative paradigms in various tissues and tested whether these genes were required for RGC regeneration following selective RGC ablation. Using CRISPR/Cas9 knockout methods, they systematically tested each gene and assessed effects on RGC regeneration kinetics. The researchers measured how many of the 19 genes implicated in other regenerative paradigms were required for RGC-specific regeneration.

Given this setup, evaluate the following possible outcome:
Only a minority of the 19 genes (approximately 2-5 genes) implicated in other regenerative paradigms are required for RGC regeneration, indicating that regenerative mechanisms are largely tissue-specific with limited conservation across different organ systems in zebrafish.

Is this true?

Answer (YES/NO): NO